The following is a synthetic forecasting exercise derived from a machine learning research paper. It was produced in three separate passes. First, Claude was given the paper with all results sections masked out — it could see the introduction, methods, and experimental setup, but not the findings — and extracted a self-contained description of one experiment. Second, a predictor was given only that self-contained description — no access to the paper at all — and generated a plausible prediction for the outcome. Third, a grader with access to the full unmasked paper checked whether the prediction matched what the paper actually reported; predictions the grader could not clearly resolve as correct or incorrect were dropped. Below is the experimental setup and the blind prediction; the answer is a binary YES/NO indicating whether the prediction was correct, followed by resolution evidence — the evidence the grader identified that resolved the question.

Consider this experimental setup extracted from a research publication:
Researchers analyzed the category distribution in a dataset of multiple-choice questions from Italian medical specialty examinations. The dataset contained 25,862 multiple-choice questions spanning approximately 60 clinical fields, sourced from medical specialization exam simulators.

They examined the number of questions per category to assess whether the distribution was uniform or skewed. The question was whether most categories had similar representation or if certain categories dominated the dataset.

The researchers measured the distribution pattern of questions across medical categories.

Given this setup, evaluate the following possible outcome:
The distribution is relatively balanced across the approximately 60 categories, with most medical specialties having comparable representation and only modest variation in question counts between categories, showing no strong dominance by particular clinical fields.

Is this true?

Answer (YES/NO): NO